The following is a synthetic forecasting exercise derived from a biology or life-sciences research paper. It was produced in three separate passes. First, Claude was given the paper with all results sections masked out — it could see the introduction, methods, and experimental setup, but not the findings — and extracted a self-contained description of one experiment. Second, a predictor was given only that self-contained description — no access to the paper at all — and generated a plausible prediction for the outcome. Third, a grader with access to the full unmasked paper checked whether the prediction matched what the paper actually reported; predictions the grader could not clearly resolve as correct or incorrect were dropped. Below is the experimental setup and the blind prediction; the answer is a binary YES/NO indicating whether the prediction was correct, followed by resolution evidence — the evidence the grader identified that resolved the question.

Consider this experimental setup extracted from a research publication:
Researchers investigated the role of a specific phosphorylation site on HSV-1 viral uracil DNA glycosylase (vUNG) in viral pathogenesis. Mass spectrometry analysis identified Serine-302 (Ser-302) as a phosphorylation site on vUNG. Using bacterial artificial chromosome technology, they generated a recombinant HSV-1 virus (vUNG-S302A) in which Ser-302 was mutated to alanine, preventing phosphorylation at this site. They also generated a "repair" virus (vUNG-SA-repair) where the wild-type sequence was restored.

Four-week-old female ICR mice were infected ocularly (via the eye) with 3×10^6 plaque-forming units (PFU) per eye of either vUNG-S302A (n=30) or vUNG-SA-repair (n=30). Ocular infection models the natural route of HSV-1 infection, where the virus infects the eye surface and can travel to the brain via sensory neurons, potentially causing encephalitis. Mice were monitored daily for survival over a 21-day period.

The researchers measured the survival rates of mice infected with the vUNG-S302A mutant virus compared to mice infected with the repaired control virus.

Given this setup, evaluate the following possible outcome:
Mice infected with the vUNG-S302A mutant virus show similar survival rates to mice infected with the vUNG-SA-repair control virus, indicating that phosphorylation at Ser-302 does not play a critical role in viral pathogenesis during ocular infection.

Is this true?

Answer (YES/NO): NO